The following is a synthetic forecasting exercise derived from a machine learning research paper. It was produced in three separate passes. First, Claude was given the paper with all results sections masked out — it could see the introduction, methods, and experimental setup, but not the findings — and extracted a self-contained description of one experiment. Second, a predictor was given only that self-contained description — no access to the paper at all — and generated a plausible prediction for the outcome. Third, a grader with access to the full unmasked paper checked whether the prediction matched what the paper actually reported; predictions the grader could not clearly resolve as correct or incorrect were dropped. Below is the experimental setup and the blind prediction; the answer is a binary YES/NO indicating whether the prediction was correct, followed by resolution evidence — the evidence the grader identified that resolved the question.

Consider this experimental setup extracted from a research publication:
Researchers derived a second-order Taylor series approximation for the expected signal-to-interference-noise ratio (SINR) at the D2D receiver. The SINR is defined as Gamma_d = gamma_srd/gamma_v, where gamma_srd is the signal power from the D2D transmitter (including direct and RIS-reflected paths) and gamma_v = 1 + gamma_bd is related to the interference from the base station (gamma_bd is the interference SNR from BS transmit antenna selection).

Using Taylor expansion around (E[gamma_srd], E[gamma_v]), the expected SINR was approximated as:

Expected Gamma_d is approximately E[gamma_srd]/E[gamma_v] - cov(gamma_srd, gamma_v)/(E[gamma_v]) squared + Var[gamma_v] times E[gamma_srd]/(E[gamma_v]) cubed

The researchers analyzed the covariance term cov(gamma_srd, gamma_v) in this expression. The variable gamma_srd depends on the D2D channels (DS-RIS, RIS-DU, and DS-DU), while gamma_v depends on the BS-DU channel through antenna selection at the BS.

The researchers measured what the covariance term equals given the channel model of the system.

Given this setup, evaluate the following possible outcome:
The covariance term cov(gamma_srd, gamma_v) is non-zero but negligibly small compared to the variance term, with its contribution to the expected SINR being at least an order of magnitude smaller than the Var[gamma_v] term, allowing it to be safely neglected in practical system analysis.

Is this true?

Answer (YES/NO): NO